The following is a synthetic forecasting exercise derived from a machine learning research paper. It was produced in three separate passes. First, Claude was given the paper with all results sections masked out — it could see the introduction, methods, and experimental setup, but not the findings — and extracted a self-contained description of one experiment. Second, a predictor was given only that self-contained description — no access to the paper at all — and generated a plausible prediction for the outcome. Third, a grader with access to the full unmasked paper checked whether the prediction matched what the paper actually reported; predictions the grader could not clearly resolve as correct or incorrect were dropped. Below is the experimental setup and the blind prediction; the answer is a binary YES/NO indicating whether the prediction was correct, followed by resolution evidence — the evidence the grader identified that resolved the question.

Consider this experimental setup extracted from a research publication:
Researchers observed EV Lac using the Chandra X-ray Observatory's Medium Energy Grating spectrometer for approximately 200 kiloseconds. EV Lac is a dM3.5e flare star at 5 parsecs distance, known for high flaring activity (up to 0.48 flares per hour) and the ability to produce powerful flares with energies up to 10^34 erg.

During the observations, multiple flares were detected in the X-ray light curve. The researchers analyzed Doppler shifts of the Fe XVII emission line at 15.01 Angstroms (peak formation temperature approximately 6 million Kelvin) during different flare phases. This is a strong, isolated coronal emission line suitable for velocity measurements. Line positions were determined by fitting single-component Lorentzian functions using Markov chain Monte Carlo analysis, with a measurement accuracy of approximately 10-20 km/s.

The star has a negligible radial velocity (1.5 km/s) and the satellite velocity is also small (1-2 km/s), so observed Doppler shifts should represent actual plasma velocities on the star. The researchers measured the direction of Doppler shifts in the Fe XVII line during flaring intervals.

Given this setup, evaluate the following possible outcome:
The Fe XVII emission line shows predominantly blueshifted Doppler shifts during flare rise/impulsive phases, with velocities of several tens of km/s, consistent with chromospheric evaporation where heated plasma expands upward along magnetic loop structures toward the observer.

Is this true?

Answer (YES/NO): NO